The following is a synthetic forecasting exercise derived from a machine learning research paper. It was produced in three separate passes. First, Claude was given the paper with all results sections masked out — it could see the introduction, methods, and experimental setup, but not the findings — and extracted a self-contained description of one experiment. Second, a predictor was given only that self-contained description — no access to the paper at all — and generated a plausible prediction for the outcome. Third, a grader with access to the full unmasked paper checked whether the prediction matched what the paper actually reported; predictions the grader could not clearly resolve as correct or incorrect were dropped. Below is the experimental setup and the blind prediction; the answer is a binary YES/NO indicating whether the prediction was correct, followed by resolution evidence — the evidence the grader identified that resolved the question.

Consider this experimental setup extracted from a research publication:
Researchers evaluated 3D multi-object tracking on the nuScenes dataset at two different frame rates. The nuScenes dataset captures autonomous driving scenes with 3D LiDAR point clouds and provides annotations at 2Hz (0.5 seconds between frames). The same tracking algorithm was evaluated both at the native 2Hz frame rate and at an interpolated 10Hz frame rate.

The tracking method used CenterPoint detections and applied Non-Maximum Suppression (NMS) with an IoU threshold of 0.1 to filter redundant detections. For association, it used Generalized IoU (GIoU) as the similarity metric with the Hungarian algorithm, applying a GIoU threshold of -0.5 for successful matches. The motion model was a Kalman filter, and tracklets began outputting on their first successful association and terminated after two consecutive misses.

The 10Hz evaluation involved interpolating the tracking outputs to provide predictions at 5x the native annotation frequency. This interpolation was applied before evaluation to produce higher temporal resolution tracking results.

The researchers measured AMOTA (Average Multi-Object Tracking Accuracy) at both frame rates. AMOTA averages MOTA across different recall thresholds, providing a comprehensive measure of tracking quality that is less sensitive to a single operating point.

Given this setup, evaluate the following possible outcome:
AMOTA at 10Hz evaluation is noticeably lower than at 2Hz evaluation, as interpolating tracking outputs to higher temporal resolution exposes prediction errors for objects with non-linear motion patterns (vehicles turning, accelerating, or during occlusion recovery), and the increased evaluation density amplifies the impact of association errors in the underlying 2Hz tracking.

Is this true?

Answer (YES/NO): NO